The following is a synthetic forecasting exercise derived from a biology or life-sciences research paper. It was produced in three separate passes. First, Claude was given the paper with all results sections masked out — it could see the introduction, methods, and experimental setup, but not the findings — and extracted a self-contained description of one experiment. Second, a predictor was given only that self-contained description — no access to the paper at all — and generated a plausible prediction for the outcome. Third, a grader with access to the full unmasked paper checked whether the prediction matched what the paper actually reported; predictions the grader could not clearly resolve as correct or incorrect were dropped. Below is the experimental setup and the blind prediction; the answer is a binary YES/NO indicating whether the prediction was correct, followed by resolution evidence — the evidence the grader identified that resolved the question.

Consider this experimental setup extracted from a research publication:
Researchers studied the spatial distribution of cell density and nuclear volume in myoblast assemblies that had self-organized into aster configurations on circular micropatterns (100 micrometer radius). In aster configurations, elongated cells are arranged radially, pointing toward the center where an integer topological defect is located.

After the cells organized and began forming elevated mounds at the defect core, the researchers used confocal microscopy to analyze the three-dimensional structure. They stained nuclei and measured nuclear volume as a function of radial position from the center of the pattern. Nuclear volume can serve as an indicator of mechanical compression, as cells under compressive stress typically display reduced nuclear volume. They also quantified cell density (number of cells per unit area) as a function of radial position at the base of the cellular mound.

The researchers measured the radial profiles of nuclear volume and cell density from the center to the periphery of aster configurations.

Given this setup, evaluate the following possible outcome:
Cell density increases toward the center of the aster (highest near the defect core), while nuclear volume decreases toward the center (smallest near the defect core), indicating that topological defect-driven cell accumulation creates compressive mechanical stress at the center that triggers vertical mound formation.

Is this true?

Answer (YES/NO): YES